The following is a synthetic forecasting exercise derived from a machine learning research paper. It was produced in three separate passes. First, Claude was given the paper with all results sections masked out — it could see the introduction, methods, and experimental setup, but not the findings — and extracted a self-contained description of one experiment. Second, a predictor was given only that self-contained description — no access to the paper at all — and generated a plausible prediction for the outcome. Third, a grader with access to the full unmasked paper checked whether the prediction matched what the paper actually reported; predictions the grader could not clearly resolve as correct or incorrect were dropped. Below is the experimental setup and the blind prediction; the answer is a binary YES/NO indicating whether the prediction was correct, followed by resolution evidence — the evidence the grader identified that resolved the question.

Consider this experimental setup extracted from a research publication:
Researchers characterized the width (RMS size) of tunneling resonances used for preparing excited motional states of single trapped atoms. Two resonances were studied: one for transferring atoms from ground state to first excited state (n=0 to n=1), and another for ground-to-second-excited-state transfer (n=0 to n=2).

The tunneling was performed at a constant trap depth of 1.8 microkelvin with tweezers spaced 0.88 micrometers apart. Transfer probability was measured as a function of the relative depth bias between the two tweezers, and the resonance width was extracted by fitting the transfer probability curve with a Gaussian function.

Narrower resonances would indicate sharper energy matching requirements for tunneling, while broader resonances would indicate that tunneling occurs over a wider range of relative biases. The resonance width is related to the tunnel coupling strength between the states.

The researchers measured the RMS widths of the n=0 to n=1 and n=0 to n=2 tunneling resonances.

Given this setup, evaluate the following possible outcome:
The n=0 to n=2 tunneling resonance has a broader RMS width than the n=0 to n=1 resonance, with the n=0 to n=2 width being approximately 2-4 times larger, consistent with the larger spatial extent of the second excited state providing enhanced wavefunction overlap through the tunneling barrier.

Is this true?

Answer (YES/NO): YES